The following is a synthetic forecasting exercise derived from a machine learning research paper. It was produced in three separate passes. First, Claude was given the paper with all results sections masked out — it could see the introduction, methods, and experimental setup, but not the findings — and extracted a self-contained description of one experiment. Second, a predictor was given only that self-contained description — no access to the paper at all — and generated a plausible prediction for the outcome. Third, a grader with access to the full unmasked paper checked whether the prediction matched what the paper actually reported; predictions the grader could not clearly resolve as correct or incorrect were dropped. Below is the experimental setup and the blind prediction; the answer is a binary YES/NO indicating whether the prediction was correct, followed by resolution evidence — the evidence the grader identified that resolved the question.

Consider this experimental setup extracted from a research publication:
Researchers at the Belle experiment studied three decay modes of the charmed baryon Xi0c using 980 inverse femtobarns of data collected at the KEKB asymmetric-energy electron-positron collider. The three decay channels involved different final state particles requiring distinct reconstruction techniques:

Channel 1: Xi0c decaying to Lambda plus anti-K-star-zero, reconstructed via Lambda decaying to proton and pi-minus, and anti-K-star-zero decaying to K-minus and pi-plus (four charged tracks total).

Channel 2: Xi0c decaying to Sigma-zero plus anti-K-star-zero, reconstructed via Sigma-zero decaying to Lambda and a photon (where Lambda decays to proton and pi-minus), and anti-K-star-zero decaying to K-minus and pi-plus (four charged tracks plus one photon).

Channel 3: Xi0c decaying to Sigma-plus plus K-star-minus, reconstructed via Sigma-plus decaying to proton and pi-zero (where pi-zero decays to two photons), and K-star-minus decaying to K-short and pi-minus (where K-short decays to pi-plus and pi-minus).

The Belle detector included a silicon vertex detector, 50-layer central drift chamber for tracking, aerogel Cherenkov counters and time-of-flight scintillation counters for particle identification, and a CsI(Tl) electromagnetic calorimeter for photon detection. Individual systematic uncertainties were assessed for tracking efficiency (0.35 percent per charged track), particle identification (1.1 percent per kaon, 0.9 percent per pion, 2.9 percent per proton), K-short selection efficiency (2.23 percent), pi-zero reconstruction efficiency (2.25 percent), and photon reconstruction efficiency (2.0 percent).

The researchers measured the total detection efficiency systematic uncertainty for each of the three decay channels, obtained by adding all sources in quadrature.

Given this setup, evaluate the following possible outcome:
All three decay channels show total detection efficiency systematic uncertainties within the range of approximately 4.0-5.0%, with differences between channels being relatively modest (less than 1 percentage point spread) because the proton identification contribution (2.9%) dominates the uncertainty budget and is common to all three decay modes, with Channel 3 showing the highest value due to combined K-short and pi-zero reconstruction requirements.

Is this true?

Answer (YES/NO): NO